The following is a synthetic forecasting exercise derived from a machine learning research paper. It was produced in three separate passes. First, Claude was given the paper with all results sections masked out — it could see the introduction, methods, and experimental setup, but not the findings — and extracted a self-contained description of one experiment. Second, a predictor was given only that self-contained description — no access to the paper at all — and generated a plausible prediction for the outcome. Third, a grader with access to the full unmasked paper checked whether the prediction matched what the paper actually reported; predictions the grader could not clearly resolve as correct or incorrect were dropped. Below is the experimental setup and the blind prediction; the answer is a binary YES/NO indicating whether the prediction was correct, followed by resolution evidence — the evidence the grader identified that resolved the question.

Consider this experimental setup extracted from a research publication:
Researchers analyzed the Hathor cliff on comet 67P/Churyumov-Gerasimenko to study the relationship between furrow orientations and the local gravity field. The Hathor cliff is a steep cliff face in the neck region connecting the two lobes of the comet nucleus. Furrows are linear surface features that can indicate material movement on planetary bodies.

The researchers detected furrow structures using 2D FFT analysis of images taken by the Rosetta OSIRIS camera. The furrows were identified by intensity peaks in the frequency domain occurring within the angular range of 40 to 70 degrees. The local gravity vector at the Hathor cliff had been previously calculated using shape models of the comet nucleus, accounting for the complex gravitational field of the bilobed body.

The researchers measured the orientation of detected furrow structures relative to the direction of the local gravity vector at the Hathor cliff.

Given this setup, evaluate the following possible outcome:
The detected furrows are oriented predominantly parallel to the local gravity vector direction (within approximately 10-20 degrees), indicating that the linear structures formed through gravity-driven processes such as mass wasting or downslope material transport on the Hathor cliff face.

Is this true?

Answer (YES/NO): YES